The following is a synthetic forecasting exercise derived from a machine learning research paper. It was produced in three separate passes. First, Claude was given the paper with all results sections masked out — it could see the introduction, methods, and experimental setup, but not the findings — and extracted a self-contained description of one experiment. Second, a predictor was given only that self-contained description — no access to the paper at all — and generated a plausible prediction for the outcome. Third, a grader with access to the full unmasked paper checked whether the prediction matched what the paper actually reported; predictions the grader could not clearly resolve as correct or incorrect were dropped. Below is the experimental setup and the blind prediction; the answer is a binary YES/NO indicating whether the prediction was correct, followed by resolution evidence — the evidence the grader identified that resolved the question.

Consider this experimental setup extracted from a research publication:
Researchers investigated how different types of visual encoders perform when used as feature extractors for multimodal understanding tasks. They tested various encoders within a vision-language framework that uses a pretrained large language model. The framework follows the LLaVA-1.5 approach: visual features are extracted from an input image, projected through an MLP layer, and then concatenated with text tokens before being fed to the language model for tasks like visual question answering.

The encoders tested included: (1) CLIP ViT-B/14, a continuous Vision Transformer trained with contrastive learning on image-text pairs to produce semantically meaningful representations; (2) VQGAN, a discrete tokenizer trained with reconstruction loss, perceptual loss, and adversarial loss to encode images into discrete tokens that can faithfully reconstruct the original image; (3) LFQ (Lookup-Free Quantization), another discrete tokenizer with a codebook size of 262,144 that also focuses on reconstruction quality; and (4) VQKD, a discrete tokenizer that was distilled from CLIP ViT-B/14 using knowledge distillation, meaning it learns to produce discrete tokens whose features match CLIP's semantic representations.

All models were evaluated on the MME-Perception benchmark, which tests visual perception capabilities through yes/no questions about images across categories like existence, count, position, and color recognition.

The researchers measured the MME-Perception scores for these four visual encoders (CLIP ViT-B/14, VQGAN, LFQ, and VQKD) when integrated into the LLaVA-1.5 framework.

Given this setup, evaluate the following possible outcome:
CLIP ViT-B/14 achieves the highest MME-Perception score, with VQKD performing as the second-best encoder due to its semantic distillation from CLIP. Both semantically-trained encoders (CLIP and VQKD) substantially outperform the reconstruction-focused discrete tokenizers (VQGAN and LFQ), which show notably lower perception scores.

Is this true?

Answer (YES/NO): YES